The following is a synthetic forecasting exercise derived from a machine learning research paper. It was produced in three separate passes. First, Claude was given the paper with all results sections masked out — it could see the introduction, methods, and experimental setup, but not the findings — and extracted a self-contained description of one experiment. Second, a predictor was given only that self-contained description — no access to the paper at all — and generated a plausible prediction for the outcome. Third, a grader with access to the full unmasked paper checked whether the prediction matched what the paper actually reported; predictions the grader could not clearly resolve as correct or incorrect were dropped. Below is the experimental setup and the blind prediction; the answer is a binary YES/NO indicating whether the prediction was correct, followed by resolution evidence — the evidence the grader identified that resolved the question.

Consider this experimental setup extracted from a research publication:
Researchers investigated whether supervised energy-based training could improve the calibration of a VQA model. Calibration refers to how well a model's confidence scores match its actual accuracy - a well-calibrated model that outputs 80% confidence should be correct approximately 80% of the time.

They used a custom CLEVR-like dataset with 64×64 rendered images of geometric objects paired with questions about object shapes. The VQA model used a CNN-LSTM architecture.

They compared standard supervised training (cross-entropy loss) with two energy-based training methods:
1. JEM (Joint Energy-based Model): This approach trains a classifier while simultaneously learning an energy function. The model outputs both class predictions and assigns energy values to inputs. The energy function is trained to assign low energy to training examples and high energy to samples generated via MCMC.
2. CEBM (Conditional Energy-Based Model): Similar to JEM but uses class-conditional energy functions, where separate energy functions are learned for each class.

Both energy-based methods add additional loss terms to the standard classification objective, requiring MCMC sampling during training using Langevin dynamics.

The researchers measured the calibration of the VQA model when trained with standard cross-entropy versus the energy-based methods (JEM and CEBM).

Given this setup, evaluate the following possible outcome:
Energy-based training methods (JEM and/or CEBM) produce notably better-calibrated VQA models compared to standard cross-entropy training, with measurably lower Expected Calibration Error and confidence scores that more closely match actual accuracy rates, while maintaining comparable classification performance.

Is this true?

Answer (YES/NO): NO